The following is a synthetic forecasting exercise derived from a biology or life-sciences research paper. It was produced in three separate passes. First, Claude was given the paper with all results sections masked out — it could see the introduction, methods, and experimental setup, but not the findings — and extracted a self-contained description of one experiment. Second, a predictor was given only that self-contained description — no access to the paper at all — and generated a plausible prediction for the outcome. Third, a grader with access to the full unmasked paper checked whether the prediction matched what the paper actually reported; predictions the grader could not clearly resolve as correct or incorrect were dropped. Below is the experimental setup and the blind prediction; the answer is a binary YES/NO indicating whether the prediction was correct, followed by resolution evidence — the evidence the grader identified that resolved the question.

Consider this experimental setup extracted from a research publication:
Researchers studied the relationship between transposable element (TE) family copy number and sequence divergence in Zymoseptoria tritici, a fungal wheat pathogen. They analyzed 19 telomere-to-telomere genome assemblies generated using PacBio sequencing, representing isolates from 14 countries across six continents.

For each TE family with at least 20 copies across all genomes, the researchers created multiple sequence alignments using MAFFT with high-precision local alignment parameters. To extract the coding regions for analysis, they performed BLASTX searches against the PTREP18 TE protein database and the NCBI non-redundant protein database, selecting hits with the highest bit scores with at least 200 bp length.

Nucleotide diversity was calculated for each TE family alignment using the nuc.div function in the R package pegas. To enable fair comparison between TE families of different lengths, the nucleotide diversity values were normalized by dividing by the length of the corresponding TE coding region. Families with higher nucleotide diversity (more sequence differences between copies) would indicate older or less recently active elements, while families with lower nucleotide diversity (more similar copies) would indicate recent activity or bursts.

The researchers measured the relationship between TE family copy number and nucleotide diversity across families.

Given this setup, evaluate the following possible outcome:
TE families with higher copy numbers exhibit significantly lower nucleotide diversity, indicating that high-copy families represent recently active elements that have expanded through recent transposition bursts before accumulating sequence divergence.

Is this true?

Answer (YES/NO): YES